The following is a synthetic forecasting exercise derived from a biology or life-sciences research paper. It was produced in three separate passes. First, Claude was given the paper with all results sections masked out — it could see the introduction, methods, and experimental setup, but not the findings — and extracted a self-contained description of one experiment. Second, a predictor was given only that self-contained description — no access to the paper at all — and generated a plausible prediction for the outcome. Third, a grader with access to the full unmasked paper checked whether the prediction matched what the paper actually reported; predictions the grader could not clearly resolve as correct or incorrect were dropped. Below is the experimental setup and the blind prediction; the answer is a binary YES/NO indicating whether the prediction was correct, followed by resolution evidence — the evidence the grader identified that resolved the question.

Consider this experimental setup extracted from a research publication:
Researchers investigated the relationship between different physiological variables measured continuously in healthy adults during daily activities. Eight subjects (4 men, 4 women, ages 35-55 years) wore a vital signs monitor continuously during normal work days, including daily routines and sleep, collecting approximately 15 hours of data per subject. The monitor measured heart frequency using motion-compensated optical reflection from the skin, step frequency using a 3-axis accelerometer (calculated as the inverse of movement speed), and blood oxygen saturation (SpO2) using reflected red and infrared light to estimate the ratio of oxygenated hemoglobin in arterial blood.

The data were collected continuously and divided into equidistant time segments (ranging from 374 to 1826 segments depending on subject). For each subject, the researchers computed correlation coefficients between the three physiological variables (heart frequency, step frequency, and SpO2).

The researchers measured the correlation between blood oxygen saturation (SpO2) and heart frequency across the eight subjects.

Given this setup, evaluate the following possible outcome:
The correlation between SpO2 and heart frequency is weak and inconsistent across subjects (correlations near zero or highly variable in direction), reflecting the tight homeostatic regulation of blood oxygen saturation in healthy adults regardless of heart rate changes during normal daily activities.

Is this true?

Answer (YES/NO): NO